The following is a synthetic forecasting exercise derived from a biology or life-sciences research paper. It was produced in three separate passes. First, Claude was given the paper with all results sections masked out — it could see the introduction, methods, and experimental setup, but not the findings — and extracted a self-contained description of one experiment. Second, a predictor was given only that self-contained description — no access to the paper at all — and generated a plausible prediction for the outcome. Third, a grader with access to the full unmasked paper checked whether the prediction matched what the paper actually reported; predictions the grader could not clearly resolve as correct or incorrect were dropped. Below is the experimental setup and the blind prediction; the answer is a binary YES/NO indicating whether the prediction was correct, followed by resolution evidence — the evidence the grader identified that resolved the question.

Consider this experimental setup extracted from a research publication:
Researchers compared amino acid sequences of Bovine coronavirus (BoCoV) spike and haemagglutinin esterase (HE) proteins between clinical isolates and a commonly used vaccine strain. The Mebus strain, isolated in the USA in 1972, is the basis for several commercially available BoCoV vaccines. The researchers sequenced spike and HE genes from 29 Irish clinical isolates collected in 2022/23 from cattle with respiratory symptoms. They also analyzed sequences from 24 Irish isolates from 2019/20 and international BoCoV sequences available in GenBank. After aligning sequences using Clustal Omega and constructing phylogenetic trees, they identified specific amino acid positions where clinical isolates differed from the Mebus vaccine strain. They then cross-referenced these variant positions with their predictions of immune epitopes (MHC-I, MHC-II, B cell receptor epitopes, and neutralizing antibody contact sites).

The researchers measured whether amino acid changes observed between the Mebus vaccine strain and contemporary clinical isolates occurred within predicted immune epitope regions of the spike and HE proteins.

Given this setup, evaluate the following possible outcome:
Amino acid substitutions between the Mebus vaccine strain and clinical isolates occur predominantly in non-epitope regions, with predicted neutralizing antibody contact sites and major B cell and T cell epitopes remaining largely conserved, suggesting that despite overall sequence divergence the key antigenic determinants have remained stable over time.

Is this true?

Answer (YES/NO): NO